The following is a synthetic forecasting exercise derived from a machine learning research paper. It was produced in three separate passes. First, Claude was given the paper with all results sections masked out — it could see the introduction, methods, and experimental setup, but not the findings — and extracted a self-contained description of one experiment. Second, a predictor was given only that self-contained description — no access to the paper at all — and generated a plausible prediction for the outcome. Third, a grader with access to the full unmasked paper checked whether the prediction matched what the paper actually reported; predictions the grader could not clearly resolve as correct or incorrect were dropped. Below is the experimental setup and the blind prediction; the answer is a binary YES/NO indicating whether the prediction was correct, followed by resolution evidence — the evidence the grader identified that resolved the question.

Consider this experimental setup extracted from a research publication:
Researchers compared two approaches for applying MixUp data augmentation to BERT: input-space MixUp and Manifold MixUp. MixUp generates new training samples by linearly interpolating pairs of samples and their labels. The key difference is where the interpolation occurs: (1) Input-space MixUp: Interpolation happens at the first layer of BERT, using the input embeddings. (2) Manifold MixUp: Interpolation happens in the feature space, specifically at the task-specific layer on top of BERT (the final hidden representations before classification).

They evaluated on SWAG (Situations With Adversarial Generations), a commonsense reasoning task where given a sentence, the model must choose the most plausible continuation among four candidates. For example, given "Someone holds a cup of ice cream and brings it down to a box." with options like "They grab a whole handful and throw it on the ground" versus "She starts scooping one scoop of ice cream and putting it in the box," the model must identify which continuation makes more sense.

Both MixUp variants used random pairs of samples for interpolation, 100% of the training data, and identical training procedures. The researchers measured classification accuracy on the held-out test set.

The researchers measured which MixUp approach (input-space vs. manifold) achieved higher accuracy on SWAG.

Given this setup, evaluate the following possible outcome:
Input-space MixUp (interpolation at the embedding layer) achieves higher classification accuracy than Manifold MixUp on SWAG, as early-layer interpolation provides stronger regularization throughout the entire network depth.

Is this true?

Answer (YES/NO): NO